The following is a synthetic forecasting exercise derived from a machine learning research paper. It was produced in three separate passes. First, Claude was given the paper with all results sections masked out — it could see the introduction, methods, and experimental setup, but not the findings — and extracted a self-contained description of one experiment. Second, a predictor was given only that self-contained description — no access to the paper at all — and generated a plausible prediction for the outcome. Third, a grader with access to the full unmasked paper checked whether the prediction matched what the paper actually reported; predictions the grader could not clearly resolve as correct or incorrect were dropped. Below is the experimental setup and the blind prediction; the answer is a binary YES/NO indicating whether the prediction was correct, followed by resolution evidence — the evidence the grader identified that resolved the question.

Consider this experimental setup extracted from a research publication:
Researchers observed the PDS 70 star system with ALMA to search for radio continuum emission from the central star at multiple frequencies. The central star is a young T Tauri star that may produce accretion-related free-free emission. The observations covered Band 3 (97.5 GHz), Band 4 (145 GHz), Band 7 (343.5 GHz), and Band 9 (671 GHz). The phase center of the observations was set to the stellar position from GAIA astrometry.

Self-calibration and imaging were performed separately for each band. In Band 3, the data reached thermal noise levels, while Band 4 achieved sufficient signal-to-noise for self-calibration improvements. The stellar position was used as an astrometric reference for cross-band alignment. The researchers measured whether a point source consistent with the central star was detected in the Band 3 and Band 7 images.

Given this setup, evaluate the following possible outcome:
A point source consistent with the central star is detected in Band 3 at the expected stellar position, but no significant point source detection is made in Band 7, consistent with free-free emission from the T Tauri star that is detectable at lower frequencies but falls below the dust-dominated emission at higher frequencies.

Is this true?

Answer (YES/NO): YES